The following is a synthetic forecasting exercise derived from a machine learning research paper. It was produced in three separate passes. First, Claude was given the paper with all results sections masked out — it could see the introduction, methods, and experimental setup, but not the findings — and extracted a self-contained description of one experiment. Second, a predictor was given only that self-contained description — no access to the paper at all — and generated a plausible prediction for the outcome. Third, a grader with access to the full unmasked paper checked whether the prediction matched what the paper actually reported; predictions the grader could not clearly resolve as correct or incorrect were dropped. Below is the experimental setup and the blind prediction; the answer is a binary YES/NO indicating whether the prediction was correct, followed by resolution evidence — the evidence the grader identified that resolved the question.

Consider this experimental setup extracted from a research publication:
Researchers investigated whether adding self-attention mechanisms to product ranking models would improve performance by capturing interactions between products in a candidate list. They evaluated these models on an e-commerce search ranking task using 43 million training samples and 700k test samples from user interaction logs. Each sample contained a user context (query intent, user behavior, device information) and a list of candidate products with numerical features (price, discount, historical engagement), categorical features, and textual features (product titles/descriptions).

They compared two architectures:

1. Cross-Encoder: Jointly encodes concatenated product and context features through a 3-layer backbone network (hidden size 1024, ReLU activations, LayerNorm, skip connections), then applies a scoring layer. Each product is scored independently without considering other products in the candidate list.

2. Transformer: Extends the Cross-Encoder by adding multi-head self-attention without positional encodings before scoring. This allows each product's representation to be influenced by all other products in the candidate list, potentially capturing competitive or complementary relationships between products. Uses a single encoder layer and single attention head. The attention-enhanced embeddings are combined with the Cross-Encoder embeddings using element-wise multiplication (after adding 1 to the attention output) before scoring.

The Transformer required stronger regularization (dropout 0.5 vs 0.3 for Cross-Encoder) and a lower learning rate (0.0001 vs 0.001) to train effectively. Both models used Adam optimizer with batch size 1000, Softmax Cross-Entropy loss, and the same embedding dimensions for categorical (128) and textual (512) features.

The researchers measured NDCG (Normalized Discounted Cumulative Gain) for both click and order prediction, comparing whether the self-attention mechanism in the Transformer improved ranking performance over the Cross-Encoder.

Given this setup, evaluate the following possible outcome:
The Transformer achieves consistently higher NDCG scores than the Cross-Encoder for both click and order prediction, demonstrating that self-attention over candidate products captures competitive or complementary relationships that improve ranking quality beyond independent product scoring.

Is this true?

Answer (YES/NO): NO